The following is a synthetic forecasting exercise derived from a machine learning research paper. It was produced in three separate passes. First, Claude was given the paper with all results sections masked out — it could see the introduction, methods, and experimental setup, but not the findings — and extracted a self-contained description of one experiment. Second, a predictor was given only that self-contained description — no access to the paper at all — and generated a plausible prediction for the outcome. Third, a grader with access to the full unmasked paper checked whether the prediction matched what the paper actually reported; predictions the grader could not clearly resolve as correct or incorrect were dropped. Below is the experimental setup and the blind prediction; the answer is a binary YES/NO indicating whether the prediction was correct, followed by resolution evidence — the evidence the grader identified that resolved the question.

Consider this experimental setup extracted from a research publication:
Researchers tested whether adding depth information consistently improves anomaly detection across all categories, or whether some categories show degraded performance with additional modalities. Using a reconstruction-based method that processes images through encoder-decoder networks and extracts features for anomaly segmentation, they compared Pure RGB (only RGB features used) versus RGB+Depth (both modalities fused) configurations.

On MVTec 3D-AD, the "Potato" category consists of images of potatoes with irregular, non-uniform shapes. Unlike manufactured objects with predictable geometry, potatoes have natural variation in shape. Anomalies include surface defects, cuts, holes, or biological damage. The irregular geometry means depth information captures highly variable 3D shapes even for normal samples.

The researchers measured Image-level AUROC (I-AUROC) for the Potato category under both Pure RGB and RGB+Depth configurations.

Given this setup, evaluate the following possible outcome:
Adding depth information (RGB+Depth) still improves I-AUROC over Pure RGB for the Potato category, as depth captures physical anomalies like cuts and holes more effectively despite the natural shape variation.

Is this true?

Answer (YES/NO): YES